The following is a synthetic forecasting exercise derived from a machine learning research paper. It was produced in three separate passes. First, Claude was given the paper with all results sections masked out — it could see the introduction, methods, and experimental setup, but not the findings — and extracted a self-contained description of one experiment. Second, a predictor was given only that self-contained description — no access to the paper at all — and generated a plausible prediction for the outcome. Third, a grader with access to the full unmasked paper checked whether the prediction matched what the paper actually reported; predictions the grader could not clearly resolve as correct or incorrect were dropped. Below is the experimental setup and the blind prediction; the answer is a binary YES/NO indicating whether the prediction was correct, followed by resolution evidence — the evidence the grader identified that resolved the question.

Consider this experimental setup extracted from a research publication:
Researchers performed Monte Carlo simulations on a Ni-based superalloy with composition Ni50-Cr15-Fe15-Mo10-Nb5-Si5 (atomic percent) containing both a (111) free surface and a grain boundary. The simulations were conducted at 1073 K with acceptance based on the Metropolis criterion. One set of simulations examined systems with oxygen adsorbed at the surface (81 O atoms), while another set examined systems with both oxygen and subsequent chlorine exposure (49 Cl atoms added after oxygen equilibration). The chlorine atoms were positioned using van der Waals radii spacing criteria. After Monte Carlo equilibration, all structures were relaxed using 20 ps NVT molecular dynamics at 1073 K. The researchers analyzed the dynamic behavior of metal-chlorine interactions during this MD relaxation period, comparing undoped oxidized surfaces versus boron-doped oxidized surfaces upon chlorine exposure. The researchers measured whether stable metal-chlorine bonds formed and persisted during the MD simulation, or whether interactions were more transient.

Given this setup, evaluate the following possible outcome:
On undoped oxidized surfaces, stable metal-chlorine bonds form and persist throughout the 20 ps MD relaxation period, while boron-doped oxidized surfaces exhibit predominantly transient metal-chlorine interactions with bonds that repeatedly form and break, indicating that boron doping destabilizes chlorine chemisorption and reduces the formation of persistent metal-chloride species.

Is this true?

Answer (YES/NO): NO